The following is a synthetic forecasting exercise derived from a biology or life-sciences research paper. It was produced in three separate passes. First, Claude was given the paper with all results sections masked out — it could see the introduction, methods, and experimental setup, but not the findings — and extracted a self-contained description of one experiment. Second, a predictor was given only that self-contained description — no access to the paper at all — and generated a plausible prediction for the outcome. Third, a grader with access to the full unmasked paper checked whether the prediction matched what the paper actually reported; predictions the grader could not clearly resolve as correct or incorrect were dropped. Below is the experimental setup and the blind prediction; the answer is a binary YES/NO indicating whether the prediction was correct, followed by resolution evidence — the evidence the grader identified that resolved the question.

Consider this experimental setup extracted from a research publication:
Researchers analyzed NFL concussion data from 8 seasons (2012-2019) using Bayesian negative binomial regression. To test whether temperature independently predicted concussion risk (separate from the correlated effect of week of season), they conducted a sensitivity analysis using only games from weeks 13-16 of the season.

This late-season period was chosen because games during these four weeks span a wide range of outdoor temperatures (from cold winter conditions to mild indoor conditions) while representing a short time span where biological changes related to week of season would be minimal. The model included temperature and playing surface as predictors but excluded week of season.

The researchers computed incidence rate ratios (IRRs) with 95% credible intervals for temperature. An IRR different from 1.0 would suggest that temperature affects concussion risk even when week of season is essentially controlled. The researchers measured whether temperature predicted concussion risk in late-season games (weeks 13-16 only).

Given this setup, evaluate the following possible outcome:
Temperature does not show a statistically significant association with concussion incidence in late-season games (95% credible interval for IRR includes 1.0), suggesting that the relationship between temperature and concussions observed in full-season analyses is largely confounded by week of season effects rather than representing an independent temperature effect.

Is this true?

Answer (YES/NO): NO